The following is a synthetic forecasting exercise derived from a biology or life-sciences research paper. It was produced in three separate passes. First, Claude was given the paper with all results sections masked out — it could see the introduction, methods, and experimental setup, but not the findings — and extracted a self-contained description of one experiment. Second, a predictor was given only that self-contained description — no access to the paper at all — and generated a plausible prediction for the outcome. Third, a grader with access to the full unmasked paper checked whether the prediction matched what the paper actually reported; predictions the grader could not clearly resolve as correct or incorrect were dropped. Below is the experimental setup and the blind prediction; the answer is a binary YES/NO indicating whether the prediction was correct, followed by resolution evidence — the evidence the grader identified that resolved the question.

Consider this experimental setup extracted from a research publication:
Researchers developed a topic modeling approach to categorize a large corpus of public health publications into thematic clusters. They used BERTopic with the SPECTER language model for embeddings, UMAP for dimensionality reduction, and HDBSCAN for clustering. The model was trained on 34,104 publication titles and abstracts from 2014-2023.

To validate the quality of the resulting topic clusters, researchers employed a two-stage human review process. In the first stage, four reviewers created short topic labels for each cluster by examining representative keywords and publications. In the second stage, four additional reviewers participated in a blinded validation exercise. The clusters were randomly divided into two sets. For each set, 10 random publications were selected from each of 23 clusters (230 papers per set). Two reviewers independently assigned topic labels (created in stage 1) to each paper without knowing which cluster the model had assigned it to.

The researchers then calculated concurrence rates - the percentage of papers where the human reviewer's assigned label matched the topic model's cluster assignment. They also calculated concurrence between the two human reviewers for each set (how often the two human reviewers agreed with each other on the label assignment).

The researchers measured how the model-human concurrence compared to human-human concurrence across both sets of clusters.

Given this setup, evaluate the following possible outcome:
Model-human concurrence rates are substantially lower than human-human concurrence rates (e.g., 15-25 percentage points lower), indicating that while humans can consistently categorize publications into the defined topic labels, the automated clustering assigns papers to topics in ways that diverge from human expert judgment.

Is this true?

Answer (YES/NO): NO